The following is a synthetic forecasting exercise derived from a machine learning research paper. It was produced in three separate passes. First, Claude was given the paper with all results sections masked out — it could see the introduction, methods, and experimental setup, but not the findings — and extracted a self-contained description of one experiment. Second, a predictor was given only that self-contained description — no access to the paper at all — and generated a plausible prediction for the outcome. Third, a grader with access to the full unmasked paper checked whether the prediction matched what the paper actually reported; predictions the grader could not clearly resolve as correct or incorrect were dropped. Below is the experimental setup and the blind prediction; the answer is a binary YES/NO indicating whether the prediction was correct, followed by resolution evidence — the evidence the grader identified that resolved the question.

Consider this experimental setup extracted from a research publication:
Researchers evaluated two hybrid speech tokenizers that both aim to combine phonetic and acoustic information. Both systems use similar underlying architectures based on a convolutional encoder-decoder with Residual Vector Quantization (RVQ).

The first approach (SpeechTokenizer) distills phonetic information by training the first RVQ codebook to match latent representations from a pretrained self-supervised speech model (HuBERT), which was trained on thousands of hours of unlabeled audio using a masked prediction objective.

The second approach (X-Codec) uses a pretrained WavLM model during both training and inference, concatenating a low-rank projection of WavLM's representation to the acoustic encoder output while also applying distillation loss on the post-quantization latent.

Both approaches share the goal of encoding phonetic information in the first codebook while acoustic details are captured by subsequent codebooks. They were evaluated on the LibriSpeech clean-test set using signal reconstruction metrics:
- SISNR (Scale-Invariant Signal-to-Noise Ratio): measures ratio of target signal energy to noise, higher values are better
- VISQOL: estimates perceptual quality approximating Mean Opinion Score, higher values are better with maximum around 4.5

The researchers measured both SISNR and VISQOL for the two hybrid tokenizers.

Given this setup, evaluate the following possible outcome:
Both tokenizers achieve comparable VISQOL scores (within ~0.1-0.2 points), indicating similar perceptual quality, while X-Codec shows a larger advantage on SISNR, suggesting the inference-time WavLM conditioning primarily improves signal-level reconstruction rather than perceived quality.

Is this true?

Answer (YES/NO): NO